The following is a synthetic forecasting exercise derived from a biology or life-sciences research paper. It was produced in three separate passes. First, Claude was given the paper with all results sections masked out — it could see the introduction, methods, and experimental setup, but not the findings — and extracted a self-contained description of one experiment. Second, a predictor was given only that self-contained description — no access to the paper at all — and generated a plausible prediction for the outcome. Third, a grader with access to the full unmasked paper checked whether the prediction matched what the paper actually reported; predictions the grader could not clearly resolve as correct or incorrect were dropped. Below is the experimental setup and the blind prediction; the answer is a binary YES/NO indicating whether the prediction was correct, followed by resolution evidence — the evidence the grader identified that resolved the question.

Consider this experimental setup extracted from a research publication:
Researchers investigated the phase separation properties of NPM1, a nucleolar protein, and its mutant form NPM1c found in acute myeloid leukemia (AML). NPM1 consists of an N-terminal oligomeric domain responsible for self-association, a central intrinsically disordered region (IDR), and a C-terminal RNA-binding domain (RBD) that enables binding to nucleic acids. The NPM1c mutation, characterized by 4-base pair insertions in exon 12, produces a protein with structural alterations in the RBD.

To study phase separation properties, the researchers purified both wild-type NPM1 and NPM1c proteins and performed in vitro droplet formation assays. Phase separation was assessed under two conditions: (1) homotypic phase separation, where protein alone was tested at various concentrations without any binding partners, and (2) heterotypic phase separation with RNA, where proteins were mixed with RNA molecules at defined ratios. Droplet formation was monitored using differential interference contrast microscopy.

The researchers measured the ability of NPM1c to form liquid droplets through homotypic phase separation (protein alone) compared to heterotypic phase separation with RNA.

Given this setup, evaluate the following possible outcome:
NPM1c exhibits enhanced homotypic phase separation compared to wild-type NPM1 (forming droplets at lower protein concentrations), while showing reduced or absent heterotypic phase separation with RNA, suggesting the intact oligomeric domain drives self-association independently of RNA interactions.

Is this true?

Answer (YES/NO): NO